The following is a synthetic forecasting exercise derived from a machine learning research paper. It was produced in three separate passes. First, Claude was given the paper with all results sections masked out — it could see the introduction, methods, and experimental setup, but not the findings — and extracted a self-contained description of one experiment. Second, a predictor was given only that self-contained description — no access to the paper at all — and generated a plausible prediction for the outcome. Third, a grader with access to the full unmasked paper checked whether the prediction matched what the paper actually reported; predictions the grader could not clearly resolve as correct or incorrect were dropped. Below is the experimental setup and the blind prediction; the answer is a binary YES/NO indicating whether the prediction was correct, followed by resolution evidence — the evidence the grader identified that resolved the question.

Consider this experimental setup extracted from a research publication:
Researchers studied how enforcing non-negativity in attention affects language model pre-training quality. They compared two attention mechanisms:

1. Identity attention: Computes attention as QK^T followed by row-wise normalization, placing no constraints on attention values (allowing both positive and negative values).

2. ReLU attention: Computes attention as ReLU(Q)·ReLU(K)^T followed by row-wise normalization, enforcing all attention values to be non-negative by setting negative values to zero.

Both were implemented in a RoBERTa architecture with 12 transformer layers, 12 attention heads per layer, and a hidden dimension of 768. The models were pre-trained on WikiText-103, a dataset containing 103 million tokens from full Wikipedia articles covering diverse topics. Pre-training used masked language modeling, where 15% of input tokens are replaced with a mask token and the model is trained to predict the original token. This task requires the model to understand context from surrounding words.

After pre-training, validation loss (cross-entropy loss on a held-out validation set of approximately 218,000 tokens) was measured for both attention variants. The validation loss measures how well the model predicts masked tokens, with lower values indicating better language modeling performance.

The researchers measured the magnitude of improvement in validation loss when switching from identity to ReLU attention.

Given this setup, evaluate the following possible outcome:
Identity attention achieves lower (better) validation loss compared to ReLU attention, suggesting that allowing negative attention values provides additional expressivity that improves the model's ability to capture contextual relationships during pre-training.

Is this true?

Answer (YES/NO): NO